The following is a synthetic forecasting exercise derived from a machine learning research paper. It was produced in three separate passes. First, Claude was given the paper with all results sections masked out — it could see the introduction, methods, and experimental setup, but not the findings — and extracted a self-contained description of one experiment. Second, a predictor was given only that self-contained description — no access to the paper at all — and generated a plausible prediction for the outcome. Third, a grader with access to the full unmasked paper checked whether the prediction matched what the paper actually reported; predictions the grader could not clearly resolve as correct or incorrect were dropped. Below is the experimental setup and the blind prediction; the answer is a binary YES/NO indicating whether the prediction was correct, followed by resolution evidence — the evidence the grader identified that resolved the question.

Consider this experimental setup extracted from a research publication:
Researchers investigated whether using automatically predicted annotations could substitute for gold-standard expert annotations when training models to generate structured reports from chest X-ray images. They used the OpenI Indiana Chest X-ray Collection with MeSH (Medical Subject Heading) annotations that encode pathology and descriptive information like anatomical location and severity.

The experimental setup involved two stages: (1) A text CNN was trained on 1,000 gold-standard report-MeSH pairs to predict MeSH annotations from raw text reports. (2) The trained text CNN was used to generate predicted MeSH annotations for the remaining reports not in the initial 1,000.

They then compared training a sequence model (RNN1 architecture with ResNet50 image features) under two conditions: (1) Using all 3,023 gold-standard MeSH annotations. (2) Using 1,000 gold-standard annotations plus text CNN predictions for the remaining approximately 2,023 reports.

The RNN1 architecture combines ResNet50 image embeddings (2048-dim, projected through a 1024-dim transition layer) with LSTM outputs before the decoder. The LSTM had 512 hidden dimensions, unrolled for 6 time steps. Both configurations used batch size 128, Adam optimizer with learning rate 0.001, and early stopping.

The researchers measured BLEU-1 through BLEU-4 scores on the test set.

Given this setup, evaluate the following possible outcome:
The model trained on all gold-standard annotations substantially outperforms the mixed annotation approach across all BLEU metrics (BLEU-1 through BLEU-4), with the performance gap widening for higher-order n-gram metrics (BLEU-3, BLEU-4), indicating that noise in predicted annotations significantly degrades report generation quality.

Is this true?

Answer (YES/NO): NO